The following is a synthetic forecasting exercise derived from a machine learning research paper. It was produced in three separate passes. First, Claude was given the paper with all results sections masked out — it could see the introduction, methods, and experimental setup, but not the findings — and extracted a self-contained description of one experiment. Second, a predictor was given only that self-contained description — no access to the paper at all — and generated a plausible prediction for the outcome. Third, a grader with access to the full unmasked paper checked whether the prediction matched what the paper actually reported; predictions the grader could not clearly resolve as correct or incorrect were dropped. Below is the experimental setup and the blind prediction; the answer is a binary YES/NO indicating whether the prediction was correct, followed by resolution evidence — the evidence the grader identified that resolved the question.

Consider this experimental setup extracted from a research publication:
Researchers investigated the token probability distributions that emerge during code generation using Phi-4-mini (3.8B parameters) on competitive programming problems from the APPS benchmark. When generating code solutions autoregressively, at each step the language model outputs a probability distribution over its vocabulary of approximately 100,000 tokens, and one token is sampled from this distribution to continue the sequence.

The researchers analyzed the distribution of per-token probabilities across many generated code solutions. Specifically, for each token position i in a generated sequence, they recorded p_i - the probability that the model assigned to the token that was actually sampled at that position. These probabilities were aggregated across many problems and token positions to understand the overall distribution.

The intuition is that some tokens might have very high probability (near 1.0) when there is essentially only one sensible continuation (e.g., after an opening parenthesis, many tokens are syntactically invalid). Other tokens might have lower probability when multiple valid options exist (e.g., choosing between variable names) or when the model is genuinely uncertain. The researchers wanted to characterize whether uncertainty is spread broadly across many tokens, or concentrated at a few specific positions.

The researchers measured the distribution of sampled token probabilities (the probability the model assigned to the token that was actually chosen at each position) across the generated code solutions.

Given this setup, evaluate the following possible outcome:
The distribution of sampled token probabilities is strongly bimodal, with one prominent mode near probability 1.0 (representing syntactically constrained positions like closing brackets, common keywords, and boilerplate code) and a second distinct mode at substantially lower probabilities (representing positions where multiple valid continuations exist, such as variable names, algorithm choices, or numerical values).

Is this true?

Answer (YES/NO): NO